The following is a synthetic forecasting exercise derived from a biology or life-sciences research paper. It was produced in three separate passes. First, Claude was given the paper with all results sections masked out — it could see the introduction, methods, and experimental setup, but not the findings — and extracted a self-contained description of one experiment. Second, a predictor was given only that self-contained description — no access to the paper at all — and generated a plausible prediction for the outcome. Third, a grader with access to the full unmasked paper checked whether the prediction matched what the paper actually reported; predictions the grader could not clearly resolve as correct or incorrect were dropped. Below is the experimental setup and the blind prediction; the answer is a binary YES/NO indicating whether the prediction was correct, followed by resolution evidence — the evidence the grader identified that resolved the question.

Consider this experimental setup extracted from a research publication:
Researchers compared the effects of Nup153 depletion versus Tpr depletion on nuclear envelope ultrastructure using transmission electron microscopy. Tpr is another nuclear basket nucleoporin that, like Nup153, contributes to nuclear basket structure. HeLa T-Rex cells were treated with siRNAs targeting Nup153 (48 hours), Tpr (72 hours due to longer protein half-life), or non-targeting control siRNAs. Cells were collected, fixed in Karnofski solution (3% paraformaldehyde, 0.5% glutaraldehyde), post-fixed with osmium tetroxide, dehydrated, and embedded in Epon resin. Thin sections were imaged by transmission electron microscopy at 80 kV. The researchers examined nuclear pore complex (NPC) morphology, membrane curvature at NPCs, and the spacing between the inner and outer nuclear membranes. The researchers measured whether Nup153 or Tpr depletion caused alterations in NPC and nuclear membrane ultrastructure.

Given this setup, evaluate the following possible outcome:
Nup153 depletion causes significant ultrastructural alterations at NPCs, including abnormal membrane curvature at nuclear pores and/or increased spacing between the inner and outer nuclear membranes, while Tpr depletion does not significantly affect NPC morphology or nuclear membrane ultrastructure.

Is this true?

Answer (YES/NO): YES